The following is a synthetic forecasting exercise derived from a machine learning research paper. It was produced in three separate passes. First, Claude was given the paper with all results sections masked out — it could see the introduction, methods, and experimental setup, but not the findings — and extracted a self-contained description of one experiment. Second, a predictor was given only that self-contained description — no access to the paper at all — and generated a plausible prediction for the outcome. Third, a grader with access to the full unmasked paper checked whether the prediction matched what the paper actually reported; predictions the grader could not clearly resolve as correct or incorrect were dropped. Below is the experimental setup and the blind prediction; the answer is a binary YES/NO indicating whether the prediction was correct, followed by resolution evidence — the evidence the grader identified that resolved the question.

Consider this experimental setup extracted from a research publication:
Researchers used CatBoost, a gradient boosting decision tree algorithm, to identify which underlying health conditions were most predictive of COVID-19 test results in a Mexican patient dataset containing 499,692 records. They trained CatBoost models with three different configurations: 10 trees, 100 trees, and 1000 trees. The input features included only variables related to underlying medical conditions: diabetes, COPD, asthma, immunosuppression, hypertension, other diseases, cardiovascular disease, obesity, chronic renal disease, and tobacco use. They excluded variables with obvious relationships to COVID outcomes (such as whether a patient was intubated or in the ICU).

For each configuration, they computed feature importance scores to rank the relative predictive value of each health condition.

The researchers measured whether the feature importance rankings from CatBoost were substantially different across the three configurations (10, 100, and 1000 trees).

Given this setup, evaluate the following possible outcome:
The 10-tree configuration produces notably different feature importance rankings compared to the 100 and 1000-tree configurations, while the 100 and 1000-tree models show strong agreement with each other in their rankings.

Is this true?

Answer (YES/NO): NO